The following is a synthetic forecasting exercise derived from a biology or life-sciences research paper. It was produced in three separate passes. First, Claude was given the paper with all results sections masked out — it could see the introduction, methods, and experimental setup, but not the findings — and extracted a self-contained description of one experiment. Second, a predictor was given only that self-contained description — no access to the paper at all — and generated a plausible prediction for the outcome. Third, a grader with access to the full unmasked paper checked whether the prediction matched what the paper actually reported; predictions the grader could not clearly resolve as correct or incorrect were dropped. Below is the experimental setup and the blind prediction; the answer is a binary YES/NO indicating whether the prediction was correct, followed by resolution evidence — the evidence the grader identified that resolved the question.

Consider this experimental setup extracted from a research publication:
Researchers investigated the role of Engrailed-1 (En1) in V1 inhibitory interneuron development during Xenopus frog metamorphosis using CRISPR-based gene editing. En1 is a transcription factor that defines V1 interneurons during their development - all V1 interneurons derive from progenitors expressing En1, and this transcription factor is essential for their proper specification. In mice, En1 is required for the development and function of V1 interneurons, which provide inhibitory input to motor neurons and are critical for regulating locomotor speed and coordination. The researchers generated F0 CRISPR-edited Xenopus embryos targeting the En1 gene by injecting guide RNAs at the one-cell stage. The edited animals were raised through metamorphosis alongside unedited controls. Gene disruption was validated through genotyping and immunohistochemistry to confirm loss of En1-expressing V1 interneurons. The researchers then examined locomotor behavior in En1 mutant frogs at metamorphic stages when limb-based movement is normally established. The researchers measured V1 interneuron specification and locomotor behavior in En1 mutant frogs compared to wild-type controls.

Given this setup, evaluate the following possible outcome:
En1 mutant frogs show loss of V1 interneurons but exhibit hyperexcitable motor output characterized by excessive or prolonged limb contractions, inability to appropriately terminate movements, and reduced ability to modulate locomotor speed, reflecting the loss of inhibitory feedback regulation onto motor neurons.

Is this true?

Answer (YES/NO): NO